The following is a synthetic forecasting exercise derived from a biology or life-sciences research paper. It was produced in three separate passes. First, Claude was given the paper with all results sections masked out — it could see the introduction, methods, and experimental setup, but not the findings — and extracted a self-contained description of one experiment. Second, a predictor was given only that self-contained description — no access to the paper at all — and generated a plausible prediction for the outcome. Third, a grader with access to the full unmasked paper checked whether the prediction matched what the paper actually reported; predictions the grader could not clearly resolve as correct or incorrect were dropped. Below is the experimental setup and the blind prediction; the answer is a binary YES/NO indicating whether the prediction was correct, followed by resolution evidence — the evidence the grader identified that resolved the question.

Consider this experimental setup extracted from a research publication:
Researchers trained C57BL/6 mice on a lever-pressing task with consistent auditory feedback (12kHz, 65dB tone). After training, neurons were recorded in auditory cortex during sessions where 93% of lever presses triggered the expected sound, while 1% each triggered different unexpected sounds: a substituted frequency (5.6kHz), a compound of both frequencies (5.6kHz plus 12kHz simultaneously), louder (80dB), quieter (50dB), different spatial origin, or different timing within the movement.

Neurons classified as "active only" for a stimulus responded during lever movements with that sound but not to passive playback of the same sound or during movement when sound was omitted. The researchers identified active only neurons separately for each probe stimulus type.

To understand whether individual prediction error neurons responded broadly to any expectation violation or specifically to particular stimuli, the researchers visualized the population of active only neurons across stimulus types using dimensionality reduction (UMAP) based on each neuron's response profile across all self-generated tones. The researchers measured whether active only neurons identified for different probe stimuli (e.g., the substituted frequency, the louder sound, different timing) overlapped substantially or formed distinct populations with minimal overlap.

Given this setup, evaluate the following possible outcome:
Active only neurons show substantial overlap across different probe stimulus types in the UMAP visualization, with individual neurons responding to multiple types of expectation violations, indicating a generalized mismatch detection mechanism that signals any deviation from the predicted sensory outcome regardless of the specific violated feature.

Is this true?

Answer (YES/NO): NO